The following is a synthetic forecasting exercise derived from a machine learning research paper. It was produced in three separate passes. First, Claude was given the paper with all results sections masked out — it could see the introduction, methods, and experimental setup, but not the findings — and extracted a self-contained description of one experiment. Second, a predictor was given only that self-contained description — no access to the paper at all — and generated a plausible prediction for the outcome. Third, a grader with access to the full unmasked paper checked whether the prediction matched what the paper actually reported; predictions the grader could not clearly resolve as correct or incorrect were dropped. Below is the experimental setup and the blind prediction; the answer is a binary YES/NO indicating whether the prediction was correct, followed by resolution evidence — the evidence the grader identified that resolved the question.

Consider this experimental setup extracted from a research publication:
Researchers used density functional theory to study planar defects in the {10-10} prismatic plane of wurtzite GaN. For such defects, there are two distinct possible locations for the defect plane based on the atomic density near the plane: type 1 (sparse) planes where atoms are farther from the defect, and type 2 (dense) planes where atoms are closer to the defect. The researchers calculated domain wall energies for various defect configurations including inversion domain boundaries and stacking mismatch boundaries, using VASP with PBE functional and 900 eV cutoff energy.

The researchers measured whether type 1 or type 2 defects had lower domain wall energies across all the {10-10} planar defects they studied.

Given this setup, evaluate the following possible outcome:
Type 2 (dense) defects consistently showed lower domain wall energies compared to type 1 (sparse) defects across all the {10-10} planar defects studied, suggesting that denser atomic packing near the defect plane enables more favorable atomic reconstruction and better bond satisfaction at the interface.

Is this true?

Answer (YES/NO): NO